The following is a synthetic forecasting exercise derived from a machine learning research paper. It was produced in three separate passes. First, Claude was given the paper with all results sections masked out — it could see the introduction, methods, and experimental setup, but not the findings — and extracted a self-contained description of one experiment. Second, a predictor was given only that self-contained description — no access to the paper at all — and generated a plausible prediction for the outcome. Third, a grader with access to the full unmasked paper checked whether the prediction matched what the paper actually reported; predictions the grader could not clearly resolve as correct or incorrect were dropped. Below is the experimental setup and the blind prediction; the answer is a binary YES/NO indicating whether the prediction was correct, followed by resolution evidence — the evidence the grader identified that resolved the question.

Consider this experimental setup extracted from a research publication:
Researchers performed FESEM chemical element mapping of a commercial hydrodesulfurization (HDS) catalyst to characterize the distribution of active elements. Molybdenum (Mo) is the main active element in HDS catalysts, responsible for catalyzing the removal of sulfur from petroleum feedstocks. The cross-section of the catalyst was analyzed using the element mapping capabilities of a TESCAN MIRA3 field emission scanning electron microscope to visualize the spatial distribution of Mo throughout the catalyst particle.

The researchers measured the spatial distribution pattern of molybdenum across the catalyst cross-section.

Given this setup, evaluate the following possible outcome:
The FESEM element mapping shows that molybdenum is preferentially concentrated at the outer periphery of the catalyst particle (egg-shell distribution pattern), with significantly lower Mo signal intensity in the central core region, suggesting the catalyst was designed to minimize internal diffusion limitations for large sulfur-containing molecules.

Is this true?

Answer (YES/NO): NO